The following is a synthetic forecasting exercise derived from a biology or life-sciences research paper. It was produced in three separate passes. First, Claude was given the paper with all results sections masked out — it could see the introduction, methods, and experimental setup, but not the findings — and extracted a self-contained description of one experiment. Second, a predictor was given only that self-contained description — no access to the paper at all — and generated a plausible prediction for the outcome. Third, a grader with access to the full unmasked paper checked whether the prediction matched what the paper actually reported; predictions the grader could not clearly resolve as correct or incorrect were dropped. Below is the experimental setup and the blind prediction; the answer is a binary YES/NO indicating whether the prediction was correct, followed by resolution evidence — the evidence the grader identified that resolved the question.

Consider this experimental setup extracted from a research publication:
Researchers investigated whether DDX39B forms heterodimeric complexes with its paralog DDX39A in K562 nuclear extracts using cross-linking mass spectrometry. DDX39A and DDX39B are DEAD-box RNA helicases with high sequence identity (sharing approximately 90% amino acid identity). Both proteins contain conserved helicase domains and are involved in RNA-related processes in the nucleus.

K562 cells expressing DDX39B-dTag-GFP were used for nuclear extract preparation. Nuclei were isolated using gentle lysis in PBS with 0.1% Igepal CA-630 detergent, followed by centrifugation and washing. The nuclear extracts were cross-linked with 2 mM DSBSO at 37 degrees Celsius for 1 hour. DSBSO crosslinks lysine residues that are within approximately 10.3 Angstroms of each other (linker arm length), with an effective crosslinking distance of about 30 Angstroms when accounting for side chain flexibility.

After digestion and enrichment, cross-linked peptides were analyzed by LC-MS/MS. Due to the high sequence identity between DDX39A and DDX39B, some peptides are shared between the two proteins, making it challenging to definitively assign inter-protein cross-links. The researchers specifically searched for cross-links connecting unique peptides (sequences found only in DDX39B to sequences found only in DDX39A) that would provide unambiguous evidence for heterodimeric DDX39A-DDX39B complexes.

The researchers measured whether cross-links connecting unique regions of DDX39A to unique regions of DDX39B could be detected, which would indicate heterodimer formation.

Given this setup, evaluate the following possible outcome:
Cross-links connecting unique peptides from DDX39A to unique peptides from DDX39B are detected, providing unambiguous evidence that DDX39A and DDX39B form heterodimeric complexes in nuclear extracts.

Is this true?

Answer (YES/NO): NO